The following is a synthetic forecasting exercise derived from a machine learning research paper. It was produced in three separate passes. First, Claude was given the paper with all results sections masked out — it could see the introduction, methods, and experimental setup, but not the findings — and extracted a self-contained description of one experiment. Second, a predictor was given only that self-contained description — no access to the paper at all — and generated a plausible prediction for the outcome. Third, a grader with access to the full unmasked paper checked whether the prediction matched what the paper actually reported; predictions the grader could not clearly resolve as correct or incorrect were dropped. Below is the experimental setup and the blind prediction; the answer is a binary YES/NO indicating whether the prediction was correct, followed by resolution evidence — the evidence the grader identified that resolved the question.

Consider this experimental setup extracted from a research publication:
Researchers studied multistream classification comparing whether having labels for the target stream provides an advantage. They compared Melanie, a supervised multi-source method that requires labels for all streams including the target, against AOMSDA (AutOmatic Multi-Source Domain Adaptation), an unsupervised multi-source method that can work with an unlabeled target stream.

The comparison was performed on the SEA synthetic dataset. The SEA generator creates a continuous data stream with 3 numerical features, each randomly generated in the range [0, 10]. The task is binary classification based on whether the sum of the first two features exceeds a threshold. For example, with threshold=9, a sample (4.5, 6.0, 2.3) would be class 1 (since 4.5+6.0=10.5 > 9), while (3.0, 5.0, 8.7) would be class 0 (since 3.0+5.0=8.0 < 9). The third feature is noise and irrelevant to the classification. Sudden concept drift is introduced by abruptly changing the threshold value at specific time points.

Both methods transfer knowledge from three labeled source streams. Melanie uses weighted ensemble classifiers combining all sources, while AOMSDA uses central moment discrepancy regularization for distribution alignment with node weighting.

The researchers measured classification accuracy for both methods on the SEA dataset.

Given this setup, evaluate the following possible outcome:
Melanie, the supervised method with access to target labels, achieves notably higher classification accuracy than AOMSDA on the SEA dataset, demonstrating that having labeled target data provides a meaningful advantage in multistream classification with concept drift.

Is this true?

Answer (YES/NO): NO